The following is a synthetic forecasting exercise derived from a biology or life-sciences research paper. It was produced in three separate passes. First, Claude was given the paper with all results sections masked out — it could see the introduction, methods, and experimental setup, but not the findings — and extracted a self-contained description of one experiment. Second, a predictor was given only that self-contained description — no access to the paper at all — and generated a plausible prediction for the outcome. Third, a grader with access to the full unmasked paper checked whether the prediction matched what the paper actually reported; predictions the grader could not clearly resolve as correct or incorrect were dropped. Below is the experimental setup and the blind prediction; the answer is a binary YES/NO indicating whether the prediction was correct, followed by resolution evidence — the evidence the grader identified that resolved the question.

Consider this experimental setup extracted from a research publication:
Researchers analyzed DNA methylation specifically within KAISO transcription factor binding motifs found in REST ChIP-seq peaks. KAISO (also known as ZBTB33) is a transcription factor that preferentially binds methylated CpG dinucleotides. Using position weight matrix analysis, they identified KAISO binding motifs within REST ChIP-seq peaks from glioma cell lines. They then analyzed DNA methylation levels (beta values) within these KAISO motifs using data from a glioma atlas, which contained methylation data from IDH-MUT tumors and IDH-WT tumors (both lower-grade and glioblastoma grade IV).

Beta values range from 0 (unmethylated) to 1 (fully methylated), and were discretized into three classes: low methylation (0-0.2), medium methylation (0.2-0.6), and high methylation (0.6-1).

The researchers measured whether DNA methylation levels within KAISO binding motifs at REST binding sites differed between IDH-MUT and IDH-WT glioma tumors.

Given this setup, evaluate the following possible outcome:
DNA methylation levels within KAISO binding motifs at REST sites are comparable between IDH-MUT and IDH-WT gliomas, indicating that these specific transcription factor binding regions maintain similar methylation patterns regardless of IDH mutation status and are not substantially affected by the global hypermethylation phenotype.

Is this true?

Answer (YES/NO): NO